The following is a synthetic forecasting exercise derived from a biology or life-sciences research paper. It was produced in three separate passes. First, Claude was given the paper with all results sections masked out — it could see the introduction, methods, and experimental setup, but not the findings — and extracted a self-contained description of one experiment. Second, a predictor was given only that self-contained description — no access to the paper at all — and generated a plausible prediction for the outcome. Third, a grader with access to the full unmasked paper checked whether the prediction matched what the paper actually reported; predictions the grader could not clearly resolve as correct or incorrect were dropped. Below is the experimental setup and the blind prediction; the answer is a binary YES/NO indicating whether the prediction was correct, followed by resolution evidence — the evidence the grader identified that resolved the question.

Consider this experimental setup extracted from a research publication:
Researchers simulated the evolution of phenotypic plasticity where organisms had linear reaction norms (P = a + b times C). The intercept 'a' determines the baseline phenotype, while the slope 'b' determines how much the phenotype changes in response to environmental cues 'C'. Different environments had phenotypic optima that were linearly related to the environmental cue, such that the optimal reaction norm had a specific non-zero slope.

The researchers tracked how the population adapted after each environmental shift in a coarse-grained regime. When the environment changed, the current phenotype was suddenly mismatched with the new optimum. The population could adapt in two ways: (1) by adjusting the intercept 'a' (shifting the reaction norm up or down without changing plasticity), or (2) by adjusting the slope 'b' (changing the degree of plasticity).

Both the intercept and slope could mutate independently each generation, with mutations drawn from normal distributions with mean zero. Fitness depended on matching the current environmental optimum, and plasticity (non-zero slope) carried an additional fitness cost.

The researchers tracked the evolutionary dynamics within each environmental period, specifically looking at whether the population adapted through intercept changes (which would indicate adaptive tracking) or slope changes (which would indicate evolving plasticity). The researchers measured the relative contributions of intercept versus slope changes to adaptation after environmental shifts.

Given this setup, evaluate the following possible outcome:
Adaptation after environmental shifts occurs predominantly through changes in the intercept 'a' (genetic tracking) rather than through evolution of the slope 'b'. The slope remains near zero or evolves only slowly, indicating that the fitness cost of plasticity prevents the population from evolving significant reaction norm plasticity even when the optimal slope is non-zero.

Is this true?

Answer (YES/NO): NO